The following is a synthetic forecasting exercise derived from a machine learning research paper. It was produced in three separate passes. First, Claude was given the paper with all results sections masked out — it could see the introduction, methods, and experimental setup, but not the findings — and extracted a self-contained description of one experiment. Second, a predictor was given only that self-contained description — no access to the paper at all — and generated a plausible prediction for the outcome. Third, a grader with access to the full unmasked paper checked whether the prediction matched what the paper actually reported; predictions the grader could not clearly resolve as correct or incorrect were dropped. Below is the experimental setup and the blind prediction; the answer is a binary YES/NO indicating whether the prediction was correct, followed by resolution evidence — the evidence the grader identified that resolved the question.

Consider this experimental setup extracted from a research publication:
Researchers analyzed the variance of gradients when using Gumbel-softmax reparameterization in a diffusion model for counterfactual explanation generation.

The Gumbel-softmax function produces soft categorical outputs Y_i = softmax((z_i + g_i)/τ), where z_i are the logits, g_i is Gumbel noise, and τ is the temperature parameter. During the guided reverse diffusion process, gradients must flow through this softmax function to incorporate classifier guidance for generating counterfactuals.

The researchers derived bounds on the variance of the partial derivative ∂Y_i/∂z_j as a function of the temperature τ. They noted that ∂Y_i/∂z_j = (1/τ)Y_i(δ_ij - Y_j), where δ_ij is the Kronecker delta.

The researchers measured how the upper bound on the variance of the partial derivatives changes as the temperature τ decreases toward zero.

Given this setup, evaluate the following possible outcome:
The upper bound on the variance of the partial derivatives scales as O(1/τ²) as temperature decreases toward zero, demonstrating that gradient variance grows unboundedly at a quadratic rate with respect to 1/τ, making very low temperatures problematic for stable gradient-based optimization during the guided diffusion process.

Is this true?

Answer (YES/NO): YES